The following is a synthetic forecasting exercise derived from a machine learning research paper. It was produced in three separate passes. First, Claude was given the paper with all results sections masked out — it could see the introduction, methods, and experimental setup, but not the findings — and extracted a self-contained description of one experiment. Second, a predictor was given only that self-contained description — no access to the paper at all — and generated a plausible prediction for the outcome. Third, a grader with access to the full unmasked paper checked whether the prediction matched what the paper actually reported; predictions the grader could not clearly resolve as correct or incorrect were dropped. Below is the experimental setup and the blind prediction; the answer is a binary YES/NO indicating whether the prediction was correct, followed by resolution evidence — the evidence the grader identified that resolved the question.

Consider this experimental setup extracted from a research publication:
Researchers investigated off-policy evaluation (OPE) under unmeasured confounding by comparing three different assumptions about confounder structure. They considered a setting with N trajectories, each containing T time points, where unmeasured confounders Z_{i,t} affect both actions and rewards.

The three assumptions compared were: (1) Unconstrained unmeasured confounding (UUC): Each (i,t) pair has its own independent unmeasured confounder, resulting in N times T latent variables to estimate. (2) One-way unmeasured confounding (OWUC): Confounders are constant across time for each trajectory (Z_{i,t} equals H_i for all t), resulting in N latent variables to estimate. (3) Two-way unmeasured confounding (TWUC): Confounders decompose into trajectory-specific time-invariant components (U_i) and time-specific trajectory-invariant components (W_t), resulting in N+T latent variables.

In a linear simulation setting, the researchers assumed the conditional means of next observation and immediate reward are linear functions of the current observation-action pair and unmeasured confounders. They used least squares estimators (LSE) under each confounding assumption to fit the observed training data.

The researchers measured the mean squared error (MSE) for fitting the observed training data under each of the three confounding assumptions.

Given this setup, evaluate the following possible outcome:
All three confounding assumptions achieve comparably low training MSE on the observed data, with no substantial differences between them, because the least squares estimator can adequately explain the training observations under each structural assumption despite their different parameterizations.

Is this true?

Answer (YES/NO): NO